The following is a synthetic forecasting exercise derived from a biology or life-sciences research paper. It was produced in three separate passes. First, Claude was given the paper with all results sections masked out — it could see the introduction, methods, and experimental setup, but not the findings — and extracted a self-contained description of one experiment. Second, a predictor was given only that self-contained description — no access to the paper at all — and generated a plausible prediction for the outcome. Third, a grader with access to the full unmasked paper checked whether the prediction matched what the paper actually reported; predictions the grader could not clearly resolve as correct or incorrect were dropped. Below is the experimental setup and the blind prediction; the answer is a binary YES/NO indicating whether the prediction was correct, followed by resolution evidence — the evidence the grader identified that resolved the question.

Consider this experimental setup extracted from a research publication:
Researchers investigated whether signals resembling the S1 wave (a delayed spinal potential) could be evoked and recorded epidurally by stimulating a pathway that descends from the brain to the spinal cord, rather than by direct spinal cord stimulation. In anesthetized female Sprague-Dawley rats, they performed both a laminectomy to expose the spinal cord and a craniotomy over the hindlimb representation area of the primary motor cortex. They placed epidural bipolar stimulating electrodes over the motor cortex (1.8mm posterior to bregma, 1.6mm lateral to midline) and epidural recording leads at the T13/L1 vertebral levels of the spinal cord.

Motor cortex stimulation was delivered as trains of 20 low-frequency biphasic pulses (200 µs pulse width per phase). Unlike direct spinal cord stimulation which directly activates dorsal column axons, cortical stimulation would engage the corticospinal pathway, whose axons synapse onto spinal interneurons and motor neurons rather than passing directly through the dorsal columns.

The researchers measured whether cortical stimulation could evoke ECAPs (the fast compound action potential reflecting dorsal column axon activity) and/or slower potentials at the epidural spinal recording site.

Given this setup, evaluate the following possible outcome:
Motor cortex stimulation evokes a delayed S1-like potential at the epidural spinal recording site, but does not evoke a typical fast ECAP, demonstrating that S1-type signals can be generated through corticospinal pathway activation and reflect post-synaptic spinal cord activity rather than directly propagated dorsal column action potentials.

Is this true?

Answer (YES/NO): YES